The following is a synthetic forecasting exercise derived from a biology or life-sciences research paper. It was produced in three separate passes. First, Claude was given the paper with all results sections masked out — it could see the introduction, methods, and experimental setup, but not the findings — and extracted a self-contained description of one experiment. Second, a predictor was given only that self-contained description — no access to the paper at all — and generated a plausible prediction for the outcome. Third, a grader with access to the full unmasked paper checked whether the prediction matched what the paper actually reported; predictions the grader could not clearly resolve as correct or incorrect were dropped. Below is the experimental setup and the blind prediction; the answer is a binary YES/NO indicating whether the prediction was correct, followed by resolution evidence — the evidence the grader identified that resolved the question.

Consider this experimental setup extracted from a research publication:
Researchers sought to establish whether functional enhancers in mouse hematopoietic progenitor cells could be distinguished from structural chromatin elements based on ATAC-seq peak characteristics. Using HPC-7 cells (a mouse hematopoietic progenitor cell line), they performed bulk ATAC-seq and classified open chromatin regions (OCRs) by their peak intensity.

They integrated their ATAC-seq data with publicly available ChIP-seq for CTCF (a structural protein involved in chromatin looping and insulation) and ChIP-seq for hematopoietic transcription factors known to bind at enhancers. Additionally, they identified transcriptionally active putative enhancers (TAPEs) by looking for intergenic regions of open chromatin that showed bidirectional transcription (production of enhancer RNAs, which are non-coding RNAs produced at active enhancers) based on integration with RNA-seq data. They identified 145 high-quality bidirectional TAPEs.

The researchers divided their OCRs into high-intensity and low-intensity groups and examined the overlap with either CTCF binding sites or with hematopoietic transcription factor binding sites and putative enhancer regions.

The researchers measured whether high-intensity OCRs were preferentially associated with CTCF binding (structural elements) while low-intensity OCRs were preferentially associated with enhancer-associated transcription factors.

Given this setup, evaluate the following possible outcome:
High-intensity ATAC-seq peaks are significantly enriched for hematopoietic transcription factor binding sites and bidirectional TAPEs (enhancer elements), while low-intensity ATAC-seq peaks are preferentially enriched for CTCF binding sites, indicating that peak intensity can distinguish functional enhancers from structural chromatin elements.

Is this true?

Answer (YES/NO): NO